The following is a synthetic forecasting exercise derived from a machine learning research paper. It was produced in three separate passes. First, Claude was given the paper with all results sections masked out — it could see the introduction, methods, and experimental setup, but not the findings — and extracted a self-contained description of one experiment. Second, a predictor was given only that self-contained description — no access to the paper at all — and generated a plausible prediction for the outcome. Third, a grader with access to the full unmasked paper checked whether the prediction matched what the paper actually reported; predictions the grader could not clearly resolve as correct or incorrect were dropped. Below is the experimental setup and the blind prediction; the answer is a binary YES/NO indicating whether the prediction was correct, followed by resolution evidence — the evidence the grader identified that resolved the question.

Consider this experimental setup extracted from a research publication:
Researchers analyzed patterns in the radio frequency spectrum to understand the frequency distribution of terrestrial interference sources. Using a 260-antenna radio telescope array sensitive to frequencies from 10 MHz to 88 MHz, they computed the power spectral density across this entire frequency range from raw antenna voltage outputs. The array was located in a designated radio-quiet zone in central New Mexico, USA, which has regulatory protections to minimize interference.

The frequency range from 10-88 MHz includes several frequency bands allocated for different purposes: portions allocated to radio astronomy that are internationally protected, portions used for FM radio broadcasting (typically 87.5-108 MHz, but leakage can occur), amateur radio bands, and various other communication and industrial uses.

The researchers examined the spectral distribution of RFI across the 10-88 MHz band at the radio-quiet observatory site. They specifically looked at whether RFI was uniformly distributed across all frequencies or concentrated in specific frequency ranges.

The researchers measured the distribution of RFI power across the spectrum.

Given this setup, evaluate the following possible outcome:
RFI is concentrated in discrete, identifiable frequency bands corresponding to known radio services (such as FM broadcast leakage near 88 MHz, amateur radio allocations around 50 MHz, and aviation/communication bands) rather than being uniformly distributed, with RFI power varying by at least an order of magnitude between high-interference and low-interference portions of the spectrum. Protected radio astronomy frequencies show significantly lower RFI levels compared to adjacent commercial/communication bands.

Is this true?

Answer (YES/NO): NO